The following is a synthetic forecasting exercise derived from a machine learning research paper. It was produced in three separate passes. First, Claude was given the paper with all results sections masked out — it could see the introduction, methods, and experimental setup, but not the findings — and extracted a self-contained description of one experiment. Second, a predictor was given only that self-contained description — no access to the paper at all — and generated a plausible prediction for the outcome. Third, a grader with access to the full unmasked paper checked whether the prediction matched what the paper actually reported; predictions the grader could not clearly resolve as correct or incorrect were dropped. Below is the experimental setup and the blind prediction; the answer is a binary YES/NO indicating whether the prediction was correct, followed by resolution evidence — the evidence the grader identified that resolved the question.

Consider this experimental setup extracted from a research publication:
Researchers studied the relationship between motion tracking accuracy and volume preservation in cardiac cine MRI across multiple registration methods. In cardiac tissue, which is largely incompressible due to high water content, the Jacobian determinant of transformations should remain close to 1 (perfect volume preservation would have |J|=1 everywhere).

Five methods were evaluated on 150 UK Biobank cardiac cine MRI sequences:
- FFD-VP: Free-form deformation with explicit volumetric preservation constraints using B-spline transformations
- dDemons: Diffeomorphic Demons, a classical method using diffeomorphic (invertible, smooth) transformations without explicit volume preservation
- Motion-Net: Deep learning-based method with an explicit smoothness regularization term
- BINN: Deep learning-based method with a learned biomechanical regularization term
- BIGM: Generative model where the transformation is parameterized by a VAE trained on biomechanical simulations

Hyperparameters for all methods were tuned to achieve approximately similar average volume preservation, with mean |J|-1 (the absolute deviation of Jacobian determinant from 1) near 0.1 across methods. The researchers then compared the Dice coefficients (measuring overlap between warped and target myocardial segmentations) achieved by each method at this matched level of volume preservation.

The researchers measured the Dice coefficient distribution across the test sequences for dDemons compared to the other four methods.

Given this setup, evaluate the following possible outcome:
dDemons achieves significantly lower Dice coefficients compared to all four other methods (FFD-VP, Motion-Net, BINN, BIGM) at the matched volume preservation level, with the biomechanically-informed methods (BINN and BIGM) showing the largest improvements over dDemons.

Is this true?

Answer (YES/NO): NO